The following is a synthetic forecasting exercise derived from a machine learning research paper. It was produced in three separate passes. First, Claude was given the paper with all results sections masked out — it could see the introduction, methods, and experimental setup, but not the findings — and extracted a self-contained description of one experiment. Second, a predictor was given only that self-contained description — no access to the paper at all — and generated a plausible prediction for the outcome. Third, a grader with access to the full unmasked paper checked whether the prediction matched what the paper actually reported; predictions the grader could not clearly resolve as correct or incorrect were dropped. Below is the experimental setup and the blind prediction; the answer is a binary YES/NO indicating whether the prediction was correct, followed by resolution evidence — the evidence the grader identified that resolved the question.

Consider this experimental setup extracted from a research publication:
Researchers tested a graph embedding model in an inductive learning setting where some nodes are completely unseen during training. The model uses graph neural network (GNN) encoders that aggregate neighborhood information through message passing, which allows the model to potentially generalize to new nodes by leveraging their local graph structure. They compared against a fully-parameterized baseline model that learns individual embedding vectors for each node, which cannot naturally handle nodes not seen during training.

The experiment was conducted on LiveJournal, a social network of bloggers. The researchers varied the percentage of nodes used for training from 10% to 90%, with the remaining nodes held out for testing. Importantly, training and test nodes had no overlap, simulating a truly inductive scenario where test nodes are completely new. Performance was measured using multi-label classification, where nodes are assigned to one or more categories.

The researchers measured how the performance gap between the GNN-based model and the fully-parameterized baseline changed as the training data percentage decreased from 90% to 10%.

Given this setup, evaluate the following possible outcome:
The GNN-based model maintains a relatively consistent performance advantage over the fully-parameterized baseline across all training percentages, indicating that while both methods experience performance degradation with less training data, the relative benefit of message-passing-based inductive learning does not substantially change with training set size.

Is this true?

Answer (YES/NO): NO